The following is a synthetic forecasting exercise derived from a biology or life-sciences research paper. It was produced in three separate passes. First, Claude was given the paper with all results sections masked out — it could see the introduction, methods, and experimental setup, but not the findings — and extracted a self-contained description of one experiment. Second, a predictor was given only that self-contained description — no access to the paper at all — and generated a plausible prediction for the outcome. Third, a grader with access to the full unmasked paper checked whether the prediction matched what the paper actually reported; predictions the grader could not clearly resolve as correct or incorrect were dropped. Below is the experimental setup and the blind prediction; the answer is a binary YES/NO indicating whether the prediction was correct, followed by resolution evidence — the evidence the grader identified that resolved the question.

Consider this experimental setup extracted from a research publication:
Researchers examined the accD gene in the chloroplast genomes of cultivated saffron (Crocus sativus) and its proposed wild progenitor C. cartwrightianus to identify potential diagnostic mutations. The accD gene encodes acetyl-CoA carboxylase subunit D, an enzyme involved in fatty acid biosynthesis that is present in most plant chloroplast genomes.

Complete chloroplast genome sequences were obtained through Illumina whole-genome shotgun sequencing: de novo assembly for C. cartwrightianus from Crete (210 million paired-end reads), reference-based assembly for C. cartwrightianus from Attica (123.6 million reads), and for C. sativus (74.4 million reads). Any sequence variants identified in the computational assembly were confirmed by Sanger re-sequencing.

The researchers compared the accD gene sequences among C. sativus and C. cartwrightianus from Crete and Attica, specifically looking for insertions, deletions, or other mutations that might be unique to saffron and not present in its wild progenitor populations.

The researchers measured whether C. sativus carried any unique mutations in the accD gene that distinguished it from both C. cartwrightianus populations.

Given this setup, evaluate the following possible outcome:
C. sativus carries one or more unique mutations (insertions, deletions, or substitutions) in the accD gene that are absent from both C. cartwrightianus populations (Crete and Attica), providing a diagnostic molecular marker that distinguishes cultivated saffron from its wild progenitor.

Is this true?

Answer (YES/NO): YES